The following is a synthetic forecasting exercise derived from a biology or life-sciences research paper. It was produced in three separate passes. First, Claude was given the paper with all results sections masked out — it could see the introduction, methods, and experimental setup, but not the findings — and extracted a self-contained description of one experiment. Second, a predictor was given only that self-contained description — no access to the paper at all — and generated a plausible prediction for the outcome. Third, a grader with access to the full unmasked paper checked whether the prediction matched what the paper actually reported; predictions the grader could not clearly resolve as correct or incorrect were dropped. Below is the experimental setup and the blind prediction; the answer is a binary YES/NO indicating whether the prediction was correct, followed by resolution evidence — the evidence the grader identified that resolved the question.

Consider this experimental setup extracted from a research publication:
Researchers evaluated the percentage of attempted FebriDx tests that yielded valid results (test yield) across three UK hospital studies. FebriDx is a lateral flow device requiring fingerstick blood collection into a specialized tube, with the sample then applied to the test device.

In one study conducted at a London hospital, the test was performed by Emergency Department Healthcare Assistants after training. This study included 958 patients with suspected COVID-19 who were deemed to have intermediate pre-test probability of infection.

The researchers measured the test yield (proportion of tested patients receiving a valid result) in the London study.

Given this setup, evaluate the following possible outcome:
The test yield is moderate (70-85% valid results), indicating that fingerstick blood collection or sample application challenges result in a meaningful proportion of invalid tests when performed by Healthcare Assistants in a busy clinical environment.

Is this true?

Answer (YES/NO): NO